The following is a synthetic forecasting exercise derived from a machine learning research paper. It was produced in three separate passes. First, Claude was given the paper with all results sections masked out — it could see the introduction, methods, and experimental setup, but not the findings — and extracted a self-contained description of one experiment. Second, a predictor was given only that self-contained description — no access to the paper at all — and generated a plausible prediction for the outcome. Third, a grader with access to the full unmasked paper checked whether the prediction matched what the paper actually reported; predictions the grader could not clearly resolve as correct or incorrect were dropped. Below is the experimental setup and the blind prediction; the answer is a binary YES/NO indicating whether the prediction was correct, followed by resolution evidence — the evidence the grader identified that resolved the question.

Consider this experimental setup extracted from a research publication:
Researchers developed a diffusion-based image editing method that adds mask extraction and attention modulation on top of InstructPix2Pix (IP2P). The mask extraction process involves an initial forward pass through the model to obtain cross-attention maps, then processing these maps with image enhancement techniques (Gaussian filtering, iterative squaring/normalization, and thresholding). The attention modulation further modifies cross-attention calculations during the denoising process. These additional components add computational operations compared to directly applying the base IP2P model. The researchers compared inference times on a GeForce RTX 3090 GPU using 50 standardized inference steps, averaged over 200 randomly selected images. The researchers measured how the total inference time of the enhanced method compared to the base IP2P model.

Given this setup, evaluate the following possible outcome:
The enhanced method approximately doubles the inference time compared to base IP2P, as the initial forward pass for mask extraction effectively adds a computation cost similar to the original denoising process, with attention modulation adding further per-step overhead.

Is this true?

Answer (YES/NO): NO